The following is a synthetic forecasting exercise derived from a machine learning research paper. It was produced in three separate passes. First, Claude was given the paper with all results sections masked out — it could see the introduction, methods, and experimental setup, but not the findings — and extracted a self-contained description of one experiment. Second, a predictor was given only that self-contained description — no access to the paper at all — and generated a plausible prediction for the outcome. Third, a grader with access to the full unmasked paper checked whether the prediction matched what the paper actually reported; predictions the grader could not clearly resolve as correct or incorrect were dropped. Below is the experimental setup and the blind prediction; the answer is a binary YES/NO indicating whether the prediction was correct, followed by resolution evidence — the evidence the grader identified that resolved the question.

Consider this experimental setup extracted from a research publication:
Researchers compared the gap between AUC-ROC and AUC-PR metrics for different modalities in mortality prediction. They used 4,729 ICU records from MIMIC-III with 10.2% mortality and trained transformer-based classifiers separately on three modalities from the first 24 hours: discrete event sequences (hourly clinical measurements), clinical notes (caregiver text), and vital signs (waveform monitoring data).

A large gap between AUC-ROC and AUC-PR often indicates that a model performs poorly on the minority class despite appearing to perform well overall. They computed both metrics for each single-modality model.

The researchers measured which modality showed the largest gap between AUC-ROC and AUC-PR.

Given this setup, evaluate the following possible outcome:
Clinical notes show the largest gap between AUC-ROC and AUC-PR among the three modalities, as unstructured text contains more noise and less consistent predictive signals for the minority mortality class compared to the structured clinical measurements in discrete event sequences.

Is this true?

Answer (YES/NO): YES